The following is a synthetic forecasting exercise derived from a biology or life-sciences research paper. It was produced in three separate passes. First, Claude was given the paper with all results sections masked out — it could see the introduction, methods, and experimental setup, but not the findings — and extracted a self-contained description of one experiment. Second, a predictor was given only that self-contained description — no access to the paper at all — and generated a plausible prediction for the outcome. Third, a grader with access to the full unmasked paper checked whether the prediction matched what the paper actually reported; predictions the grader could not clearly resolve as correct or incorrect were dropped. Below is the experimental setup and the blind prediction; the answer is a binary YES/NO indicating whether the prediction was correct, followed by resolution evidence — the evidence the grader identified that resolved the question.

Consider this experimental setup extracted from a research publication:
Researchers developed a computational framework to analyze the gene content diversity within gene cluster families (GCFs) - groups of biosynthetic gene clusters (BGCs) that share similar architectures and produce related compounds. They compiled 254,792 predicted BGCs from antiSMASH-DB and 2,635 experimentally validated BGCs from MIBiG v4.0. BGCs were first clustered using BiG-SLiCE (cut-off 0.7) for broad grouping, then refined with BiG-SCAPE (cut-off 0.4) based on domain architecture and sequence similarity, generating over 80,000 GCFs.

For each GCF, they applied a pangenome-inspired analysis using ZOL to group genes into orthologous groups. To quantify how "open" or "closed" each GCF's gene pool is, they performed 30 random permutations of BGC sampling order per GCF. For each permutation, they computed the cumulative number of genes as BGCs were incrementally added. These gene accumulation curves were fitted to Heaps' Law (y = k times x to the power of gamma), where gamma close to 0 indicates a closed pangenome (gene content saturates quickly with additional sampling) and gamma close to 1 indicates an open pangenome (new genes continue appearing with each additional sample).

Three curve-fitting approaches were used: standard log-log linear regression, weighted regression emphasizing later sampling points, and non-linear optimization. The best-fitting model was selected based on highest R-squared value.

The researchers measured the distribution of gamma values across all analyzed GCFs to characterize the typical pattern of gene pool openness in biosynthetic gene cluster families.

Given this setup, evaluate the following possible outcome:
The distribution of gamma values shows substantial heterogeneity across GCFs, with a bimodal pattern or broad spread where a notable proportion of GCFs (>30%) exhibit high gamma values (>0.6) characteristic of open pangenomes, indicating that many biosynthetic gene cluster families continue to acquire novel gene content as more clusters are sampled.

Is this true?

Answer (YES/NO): NO